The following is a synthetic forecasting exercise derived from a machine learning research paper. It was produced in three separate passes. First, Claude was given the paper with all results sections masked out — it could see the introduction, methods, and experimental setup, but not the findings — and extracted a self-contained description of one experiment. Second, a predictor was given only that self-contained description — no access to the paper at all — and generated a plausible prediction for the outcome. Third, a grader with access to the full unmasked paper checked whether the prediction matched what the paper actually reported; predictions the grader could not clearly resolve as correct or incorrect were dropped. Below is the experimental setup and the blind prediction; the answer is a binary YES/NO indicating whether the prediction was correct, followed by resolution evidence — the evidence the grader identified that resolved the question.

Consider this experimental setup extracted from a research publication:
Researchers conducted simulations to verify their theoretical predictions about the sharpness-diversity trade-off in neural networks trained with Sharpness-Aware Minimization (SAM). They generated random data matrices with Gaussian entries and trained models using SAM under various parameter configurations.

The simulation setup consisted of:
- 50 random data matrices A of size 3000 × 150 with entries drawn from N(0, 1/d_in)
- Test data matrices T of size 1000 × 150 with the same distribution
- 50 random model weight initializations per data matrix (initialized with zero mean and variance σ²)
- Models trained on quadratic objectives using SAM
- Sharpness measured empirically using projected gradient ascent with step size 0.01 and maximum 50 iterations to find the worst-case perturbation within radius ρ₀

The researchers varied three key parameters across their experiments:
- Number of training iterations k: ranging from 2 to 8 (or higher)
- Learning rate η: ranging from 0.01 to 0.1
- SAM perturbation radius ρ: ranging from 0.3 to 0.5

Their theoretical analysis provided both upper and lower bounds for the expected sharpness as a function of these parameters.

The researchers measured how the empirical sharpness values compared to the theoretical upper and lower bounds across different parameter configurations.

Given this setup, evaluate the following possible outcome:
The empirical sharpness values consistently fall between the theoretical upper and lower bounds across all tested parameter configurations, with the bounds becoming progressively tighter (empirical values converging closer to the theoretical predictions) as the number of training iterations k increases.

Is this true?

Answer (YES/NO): NO